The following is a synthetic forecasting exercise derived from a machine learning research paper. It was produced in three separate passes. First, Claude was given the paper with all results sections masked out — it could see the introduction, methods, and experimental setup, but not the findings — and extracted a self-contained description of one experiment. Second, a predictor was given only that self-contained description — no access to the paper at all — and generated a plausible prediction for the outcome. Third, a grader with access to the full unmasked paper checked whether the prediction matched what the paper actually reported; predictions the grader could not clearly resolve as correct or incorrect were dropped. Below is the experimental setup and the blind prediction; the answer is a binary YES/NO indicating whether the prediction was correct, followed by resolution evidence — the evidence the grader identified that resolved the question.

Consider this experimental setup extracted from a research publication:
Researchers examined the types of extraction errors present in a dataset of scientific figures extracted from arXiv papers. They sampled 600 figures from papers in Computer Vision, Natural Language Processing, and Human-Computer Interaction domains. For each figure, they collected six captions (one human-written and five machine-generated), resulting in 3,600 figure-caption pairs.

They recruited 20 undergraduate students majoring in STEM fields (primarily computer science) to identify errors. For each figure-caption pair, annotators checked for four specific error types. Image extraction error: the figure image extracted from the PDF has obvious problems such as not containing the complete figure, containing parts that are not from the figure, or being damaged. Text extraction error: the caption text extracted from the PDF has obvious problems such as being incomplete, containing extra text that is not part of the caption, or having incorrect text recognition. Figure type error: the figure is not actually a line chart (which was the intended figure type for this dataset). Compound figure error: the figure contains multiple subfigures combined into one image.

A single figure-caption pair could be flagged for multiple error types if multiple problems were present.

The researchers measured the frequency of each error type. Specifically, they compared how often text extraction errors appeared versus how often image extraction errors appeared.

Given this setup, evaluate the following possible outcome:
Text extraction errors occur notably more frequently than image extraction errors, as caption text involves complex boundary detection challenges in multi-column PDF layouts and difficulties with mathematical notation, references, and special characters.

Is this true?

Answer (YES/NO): YES